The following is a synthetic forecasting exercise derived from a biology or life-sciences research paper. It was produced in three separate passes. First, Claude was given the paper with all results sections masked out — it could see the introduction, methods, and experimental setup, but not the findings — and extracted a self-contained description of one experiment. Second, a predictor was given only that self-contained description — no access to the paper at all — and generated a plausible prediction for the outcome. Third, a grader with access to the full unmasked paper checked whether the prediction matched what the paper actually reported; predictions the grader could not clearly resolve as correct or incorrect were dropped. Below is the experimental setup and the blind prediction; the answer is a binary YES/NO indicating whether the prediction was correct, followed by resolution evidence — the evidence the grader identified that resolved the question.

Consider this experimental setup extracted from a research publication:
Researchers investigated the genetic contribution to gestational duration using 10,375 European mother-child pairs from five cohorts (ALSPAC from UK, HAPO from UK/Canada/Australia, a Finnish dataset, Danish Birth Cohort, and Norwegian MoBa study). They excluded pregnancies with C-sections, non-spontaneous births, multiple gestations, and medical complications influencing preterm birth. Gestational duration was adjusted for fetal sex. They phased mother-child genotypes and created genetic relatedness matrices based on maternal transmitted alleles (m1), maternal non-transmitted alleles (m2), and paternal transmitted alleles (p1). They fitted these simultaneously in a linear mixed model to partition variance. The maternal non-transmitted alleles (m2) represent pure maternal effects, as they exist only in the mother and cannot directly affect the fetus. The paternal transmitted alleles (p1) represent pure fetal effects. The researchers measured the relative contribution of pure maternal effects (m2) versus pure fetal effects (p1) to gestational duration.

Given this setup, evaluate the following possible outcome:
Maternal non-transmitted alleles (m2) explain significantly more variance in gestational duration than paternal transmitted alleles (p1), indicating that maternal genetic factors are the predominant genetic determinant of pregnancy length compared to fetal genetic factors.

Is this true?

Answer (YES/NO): YES